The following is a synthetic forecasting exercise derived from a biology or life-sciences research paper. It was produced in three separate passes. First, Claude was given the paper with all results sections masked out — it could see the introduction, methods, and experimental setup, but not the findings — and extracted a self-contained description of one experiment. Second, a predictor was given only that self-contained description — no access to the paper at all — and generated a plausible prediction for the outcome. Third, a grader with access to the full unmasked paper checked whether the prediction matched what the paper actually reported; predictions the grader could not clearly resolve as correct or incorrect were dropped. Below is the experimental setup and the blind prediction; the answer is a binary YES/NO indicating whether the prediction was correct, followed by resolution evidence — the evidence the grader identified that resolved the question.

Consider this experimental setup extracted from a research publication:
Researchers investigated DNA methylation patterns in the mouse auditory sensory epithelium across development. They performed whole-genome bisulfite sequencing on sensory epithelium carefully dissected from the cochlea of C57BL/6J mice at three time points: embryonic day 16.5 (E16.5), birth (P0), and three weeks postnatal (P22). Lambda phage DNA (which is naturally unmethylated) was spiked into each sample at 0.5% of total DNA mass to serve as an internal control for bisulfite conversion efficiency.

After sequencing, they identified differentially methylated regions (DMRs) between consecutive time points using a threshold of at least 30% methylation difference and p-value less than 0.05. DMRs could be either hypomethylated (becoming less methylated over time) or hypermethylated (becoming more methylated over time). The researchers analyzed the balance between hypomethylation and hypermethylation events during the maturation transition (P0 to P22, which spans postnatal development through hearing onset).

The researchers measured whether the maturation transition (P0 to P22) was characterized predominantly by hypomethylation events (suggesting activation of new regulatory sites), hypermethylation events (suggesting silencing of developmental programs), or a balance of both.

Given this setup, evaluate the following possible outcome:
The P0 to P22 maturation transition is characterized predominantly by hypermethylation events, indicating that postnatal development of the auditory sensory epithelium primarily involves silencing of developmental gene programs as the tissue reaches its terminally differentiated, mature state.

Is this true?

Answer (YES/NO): NO